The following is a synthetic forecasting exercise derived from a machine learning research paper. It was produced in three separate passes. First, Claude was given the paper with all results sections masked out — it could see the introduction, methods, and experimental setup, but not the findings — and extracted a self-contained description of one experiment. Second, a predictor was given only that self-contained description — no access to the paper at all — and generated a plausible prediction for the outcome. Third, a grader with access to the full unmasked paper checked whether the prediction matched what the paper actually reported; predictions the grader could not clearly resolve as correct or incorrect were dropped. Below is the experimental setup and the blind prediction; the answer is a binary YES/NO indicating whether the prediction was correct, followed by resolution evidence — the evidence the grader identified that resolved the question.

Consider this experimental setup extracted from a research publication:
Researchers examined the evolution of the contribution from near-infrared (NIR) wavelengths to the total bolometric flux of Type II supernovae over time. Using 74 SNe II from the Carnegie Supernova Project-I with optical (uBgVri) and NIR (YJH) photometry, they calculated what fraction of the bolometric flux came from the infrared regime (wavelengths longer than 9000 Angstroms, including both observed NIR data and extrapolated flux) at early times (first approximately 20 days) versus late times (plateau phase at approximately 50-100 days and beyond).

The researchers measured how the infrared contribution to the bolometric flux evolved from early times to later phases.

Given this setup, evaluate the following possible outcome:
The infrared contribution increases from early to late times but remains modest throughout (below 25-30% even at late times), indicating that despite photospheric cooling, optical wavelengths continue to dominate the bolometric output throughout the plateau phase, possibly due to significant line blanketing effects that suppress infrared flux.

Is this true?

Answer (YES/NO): NO